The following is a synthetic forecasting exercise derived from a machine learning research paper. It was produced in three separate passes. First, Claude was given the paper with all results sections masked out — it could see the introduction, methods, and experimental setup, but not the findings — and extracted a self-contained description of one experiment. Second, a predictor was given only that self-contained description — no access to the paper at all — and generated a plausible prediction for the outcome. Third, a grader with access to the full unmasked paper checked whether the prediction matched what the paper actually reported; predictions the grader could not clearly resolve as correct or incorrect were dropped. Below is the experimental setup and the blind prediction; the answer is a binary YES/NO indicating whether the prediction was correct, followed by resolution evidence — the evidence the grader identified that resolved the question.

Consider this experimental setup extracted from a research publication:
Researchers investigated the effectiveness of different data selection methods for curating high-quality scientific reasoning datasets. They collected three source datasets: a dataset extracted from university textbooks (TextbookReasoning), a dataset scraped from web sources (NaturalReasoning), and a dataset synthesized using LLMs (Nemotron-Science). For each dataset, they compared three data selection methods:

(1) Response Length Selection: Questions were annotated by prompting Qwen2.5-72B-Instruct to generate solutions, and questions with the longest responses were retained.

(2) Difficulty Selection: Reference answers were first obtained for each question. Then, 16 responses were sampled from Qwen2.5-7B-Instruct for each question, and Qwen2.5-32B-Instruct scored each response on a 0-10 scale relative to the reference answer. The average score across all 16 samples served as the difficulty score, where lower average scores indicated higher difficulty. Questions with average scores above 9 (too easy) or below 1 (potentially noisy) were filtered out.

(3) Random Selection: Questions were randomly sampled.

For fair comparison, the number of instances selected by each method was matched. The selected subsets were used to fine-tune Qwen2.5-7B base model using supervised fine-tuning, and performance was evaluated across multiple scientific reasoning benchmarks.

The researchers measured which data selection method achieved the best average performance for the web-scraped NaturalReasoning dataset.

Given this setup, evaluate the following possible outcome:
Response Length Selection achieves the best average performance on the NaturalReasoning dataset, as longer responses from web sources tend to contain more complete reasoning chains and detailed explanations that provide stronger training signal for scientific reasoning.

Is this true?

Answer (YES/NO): NO